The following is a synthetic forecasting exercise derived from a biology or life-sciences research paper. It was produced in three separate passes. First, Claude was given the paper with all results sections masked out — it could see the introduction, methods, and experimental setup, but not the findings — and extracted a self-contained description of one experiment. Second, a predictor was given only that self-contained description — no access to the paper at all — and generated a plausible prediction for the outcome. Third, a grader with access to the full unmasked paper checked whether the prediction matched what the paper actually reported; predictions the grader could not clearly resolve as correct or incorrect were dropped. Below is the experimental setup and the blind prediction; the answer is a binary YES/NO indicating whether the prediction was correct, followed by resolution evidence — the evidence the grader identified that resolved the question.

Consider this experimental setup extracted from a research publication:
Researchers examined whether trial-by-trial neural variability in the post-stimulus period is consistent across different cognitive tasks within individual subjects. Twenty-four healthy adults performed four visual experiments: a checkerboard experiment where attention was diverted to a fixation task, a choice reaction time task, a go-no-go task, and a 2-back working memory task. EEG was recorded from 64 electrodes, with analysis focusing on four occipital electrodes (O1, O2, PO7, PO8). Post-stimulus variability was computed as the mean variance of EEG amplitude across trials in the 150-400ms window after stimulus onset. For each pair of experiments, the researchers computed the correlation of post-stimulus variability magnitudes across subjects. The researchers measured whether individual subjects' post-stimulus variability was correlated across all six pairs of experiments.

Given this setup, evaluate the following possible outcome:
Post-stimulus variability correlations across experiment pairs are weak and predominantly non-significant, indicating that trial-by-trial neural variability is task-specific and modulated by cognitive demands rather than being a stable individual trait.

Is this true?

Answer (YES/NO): NO